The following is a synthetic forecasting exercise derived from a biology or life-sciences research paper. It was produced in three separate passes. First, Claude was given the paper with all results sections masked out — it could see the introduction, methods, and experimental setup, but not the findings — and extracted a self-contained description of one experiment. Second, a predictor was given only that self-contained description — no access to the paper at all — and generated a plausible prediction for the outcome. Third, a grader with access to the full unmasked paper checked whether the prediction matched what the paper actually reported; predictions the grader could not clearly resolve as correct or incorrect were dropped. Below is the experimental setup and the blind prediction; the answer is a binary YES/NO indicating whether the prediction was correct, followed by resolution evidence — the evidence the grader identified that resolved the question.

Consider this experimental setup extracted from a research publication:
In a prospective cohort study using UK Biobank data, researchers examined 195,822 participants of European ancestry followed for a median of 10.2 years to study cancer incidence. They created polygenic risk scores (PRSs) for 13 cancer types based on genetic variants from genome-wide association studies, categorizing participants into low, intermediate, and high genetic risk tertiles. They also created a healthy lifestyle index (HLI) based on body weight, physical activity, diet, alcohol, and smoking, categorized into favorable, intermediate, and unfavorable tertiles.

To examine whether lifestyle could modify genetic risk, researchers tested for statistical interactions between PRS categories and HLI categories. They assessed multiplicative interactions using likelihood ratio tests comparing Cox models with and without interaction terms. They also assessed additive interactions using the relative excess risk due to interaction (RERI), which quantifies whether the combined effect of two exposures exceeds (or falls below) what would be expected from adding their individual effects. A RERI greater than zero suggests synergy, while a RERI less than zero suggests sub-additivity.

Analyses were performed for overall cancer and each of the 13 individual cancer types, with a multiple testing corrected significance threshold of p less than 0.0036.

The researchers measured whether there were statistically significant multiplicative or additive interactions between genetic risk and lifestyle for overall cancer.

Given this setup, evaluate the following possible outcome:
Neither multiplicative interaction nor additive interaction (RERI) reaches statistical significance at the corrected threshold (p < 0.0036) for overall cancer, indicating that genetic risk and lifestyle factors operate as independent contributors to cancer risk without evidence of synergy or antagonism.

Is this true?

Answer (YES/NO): YES